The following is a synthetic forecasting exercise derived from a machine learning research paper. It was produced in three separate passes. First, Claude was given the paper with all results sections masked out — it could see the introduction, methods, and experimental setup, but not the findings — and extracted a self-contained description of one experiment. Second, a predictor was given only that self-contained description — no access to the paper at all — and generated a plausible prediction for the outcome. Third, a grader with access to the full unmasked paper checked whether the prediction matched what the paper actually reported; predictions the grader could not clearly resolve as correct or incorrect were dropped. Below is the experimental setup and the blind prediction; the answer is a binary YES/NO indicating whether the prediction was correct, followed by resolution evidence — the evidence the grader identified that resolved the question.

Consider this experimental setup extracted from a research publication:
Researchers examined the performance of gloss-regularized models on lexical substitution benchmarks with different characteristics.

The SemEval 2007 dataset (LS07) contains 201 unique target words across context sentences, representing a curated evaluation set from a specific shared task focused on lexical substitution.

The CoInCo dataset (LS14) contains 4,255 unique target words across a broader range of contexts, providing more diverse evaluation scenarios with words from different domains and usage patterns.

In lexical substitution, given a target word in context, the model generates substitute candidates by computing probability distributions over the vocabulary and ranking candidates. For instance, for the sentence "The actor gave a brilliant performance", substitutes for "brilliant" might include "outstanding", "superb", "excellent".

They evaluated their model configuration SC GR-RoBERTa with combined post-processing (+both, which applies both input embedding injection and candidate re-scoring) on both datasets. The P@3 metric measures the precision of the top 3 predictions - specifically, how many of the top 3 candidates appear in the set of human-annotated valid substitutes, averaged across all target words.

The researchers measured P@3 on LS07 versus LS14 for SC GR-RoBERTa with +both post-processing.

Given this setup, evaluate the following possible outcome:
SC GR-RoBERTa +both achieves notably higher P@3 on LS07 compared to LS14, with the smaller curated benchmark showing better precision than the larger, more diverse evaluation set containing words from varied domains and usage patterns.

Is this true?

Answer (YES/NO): NO